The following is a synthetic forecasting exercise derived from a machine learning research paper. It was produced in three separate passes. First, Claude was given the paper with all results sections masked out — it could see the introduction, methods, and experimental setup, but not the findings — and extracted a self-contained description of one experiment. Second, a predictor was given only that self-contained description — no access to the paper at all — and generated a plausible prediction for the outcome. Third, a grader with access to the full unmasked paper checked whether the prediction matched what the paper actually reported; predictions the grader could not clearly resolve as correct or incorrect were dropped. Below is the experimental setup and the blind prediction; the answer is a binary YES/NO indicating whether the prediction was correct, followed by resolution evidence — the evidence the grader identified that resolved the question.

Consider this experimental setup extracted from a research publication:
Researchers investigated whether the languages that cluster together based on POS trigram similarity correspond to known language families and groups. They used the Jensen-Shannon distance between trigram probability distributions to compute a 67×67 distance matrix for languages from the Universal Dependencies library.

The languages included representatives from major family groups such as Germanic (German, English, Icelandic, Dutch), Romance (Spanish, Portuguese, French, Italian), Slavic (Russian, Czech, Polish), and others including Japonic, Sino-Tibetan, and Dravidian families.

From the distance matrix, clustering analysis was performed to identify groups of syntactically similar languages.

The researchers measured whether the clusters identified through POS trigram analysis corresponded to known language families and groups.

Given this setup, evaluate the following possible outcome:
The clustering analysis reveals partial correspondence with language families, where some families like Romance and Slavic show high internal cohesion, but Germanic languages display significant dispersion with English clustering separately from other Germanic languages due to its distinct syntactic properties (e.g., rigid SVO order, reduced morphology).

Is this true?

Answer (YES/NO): NO